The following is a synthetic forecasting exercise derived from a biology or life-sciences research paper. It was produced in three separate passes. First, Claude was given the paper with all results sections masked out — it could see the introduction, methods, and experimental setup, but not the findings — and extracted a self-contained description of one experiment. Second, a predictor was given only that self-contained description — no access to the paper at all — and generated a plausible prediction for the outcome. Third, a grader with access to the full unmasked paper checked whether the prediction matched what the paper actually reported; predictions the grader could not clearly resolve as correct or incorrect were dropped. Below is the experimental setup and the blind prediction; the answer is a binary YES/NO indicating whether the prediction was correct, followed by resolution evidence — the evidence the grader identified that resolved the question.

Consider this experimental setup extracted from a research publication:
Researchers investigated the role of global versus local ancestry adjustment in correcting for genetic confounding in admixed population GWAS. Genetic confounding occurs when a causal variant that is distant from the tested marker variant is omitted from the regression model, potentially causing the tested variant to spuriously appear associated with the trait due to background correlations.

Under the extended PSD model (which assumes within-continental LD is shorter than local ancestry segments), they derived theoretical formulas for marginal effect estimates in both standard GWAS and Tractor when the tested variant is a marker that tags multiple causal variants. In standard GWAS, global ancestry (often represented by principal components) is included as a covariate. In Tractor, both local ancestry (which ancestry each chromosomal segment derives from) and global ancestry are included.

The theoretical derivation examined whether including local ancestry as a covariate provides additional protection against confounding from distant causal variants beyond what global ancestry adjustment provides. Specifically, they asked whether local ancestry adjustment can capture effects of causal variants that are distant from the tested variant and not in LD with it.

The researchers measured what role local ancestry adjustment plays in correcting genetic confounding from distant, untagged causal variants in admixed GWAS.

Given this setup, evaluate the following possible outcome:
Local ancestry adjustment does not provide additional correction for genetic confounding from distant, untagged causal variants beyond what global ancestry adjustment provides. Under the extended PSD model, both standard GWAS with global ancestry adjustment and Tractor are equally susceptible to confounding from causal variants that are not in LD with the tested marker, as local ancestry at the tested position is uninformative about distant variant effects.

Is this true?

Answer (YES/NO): YES